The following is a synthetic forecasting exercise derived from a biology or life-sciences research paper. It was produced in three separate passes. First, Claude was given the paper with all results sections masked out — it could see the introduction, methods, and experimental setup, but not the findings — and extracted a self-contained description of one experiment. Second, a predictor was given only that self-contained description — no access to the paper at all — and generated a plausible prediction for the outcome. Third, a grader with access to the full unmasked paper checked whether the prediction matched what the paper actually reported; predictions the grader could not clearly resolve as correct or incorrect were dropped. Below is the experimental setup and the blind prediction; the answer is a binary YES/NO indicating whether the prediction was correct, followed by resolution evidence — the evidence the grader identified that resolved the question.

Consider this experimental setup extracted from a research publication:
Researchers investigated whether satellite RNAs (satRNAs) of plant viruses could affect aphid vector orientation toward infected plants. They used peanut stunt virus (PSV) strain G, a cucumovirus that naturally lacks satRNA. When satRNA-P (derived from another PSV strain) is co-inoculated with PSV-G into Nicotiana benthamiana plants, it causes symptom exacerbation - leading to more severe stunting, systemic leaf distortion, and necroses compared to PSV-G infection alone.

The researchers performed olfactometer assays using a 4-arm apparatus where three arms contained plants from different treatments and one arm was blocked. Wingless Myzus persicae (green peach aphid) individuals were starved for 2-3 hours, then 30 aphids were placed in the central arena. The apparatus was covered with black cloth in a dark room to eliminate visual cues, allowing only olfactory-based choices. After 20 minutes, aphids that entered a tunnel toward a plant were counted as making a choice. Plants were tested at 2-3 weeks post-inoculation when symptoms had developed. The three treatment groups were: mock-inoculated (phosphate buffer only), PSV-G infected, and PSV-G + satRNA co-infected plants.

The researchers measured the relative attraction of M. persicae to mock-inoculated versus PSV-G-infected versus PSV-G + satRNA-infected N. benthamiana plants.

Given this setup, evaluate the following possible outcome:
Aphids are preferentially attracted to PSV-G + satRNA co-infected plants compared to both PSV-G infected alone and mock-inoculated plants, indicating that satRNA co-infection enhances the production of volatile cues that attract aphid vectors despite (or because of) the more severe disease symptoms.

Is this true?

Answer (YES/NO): NO